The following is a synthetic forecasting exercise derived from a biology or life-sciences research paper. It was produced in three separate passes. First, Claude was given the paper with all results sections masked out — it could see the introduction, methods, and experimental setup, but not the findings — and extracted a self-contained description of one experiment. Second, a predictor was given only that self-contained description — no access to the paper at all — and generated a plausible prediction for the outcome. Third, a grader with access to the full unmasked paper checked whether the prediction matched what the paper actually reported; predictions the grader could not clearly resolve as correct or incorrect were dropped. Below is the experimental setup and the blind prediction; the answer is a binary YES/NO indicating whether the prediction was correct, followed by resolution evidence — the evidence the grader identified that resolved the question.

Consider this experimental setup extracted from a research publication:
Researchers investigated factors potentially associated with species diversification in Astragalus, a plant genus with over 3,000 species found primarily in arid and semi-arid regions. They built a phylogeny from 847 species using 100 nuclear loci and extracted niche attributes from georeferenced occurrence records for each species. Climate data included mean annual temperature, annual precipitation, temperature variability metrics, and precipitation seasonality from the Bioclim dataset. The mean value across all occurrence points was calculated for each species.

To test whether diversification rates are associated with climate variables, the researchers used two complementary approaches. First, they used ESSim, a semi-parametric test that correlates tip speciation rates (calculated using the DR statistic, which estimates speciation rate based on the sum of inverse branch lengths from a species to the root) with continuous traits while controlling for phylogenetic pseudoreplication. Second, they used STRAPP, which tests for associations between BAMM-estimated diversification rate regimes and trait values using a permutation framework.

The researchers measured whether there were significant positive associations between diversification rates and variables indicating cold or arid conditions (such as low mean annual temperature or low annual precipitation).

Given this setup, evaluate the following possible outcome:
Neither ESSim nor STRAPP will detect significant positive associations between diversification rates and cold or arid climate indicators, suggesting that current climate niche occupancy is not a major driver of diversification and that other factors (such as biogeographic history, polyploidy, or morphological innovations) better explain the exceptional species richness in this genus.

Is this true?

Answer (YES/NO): YES